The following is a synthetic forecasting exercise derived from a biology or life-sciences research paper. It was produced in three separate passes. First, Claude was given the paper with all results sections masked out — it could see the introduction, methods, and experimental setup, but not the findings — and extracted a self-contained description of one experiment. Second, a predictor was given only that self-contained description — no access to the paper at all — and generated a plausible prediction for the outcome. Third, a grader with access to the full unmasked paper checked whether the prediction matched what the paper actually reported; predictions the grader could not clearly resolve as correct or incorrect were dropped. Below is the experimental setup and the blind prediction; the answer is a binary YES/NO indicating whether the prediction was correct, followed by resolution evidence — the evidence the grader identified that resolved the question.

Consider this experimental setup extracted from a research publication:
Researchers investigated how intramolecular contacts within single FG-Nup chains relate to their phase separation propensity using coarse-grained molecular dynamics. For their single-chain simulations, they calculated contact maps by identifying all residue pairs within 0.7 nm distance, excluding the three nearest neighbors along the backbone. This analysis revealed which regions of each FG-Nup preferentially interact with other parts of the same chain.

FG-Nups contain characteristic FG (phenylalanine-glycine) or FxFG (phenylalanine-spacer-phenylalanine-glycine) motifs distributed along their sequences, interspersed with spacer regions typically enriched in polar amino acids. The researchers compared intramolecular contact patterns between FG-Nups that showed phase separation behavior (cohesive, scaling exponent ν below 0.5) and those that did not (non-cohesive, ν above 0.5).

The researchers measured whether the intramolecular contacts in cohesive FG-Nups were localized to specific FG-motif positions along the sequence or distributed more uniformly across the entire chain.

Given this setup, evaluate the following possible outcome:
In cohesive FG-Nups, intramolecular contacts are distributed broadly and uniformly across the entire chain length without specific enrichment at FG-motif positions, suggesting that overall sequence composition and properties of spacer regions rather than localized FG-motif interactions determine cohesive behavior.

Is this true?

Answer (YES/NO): NO